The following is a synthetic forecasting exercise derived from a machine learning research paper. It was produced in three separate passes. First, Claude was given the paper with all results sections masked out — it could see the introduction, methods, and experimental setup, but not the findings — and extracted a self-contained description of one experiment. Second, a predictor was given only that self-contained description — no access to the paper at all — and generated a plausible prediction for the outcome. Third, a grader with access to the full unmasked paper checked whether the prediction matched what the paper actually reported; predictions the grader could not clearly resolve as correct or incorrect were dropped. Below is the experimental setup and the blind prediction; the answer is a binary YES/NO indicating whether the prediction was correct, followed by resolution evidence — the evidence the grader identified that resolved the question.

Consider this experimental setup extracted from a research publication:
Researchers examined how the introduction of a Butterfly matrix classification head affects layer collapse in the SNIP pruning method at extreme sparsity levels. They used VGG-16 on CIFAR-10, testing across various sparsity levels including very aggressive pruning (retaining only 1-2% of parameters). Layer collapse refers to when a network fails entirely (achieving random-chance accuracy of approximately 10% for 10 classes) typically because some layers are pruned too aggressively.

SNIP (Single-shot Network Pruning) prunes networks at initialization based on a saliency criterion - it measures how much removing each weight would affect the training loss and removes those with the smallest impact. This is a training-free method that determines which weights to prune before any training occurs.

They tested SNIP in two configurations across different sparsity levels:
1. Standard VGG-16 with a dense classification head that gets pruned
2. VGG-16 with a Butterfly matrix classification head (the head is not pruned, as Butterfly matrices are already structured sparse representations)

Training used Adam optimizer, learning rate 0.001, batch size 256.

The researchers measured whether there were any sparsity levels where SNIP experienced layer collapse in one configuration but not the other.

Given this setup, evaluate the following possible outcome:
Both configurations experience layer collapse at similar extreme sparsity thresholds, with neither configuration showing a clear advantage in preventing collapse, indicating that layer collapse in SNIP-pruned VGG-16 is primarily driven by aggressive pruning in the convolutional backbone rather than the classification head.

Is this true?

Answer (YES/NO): NO